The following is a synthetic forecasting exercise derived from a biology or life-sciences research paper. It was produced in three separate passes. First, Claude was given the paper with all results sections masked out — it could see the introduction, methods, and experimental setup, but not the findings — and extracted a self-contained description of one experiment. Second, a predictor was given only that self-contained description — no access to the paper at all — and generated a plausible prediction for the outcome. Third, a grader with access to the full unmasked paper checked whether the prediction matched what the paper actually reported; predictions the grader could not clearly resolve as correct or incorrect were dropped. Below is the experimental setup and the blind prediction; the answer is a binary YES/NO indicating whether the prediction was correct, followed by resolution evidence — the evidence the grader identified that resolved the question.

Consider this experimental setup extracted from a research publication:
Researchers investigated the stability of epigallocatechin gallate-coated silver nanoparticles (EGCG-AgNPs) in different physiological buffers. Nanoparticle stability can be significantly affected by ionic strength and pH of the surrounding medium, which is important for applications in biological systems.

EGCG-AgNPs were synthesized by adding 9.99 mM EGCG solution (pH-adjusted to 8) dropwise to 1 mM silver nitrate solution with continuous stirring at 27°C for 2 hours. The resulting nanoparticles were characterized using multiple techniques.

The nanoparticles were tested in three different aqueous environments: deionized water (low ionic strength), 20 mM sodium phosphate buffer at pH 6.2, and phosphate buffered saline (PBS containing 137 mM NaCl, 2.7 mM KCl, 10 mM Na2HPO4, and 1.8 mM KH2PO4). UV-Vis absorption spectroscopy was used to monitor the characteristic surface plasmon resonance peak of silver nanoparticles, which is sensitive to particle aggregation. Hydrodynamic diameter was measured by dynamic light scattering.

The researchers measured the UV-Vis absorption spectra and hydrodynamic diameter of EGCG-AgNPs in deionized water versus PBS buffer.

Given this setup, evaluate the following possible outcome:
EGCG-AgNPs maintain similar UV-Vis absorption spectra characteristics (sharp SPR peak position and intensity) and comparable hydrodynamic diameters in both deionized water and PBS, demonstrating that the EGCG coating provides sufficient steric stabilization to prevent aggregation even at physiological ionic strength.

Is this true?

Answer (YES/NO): NO